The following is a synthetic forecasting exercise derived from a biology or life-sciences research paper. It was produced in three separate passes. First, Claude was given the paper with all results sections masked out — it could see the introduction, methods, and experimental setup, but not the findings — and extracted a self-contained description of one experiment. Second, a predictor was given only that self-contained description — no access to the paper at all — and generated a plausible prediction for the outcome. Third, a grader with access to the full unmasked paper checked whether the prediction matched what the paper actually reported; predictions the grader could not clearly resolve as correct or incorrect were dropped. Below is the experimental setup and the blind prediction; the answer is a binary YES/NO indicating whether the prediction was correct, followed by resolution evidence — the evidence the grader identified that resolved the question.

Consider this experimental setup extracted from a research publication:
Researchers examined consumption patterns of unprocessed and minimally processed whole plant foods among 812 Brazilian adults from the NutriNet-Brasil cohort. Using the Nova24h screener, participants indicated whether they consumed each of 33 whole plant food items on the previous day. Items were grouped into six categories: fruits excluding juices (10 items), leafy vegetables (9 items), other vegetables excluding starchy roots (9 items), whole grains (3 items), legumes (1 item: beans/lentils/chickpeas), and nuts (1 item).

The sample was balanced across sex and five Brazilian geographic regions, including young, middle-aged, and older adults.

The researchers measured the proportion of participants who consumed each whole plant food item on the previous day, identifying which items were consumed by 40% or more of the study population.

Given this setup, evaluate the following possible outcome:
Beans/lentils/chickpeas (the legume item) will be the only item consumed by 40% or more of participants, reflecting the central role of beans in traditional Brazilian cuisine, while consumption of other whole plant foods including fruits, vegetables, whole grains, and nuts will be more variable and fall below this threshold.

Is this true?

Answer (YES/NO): NO